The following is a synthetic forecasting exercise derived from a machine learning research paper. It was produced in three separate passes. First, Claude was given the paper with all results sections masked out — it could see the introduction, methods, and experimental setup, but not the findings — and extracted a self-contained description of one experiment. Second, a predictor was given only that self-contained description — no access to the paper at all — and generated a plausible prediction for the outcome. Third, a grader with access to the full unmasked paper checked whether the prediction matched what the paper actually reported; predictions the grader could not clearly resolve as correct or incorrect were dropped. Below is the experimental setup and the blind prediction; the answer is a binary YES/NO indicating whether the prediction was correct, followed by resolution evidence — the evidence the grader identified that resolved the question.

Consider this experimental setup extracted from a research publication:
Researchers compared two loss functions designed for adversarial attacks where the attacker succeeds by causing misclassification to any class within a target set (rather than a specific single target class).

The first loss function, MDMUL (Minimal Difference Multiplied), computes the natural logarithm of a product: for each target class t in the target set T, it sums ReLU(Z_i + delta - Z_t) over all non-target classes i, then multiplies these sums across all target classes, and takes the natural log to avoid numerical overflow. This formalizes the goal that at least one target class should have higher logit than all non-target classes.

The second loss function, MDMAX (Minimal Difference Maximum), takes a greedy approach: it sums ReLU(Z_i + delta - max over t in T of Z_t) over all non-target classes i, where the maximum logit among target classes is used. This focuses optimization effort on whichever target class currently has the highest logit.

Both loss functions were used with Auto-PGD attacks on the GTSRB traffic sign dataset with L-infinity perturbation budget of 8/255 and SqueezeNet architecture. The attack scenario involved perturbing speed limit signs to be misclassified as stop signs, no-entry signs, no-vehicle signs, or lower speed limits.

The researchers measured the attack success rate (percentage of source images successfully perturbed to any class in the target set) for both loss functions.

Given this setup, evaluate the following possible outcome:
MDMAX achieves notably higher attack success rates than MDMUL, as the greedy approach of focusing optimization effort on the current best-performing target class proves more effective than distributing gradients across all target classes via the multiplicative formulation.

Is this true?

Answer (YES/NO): NO